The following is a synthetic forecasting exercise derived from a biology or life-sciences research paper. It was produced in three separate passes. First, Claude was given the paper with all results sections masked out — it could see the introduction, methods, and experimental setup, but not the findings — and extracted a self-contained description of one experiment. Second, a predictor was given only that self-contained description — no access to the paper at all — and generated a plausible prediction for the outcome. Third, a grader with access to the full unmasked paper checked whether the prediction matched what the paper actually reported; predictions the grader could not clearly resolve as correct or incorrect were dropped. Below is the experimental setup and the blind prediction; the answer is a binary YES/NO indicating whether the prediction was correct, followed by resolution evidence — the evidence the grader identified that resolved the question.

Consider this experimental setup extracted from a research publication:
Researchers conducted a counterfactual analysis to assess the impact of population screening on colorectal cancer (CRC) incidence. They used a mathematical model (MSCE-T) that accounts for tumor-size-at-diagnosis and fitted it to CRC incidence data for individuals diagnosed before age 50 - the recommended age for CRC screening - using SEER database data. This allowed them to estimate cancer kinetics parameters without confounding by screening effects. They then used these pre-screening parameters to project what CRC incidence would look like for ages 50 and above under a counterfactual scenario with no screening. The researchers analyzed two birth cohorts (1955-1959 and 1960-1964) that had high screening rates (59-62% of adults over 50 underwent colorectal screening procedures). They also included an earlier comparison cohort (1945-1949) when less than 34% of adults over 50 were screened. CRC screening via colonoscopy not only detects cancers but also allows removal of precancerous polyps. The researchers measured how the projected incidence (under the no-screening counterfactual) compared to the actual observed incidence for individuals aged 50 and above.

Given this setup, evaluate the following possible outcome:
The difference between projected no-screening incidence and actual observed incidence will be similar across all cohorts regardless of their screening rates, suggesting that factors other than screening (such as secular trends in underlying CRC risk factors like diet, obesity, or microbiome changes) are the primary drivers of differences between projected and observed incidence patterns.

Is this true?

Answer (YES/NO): NO